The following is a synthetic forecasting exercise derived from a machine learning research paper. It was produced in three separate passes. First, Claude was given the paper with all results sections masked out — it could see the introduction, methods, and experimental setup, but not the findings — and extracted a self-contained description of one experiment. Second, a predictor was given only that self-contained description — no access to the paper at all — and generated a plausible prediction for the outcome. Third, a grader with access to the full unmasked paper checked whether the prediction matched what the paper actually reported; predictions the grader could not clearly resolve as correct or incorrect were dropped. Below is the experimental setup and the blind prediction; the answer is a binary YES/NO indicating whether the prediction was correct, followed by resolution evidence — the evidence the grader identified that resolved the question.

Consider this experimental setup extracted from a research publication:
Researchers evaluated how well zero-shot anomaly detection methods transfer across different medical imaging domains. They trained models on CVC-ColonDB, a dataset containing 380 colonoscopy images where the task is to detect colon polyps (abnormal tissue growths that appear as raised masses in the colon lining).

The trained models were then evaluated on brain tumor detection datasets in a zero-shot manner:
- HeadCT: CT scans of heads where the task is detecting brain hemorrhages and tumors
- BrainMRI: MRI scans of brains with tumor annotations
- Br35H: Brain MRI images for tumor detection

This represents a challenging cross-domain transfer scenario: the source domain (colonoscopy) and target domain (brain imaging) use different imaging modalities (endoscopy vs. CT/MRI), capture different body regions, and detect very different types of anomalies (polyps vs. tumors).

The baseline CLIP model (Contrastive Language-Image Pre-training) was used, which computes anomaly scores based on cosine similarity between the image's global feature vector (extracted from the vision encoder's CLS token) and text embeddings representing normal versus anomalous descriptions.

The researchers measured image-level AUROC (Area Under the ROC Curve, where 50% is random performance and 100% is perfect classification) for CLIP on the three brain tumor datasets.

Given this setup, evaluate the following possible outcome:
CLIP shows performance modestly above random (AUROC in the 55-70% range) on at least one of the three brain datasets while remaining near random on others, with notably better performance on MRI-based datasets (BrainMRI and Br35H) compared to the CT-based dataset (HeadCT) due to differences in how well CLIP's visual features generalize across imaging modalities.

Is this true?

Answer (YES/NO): NO